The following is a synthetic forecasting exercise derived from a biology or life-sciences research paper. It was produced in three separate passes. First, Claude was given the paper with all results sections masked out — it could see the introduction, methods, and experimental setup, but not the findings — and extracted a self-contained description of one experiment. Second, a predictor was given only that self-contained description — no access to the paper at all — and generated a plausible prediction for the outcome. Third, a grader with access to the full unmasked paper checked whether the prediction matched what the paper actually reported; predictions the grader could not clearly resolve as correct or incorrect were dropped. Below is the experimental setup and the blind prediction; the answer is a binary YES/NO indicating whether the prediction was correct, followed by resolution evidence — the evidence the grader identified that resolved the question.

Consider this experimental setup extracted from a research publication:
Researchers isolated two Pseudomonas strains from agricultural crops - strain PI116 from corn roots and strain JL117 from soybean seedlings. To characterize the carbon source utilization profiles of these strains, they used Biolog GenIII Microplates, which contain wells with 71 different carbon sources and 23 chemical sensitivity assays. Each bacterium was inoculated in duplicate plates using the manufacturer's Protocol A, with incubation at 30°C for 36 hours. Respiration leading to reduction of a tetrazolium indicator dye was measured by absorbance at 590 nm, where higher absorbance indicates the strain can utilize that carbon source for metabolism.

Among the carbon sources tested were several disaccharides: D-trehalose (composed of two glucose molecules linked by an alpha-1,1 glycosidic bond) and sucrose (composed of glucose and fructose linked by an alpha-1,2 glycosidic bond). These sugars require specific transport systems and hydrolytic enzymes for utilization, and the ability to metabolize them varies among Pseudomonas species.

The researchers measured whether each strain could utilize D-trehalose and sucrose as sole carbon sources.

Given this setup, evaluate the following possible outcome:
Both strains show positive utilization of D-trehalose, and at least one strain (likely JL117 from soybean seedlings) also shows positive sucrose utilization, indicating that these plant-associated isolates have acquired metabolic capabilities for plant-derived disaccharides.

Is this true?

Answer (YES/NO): NO